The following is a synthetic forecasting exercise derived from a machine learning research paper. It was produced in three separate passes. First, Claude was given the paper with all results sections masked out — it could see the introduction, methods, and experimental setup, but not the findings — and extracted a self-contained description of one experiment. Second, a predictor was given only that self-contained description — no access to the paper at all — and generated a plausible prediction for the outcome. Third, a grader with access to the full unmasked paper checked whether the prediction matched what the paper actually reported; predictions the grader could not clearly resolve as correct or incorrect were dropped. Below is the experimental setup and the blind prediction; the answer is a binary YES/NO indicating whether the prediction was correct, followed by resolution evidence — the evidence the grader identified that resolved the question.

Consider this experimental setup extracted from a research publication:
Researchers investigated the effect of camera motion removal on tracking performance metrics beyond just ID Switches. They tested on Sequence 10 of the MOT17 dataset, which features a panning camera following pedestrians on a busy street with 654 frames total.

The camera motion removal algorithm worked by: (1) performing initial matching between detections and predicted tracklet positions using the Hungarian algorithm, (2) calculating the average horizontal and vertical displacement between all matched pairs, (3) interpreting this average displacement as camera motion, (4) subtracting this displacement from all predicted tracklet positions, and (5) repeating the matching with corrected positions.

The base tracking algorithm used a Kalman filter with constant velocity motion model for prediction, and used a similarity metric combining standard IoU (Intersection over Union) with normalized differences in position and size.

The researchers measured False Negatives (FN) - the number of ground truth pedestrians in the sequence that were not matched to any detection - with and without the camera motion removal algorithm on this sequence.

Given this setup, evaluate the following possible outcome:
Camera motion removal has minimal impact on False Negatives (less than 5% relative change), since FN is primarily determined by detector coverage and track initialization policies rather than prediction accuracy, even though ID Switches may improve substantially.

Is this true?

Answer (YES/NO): NO